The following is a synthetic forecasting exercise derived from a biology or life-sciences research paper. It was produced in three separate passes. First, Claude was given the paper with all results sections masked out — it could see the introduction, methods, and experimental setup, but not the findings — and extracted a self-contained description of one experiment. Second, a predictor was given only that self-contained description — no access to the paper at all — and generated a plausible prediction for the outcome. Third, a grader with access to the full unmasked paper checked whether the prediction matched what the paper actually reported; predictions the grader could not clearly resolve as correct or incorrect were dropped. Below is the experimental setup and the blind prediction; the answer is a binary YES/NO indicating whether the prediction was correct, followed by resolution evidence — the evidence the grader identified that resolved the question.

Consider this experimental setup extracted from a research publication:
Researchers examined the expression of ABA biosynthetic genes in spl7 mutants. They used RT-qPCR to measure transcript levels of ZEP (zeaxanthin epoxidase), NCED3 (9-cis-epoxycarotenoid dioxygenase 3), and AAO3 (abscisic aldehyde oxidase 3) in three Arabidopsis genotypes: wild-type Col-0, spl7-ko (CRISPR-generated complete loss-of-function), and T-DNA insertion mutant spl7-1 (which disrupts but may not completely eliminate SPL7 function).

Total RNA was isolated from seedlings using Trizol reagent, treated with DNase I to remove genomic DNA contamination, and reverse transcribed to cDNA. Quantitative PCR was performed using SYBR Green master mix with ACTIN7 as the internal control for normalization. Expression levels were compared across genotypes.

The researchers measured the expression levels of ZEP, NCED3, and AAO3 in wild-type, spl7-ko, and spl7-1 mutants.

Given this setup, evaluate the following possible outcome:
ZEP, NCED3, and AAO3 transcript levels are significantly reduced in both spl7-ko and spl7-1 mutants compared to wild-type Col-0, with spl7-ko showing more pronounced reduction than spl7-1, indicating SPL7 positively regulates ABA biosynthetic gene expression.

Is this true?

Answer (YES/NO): NO